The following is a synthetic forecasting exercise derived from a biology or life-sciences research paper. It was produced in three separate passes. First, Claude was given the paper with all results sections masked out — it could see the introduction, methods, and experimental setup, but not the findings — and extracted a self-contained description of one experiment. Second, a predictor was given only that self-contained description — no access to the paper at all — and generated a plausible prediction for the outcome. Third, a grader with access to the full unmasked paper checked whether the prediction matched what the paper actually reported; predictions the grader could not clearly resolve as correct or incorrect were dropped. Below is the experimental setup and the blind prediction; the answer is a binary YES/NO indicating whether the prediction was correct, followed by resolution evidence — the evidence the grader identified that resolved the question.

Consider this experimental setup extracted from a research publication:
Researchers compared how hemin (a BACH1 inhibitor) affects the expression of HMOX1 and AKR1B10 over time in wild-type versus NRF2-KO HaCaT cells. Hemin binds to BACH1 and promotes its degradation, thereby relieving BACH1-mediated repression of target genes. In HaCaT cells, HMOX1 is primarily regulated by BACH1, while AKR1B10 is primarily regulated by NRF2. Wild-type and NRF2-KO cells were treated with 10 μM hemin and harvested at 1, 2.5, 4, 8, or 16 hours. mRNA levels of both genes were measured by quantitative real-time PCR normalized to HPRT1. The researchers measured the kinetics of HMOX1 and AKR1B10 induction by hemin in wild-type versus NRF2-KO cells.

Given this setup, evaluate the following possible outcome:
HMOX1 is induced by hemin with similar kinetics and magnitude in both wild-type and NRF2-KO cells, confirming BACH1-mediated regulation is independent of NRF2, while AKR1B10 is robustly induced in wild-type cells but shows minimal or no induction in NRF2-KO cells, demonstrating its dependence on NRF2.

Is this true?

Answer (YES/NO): NO